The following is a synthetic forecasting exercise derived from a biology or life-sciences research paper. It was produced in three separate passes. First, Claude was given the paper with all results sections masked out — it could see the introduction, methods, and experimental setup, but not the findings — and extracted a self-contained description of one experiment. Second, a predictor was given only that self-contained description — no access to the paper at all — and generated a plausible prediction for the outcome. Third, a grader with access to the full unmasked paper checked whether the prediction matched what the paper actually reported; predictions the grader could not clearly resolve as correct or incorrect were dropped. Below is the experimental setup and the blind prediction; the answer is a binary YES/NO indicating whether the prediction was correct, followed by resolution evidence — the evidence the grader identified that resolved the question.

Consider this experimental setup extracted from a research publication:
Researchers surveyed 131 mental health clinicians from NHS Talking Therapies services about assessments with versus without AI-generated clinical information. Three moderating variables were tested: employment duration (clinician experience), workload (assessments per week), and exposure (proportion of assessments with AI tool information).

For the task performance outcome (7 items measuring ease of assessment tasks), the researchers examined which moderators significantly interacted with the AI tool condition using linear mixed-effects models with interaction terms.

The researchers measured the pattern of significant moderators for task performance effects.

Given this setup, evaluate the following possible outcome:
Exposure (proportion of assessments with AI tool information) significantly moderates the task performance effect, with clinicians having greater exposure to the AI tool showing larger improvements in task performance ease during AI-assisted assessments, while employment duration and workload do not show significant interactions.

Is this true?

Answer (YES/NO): NO